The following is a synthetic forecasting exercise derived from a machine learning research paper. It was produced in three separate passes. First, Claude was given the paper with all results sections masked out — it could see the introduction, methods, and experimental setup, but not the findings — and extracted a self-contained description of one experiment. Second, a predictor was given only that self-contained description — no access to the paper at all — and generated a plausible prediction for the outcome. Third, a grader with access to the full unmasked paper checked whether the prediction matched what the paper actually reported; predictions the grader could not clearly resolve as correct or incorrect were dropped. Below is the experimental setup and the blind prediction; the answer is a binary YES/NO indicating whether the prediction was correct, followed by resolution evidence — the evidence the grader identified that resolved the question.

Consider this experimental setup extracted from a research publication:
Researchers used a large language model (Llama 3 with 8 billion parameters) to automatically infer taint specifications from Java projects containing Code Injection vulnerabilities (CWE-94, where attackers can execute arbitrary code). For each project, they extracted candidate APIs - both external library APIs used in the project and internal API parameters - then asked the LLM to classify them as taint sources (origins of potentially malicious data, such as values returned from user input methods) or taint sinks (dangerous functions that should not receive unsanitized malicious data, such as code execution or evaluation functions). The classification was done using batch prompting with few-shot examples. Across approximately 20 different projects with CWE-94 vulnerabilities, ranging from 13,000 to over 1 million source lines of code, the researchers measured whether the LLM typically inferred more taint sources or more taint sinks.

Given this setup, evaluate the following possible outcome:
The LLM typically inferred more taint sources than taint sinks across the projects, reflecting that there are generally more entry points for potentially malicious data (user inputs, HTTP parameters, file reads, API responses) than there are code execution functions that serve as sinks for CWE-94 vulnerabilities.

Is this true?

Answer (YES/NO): NO